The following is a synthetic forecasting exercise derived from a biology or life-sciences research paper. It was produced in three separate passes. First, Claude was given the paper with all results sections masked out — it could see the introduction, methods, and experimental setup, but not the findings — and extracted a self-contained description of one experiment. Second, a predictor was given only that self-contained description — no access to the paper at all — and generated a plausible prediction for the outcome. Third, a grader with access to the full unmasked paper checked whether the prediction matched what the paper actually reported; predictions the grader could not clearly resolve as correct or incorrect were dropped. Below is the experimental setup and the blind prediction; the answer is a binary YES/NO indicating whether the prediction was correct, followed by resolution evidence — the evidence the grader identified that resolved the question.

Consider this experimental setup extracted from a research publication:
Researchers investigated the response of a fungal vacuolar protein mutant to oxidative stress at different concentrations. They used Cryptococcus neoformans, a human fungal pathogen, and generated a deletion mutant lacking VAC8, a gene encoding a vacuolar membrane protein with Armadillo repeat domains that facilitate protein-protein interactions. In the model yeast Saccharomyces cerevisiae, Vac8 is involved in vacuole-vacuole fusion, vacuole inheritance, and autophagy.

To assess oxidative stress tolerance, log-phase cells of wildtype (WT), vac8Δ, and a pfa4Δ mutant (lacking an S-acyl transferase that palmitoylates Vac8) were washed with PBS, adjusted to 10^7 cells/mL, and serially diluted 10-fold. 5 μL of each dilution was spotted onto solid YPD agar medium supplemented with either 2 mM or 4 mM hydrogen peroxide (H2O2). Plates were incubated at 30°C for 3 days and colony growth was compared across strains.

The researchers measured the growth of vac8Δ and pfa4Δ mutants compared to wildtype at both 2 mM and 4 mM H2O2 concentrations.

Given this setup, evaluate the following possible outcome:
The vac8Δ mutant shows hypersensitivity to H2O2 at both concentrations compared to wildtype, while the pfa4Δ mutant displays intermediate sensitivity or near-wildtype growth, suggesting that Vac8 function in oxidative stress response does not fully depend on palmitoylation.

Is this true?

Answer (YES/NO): NO